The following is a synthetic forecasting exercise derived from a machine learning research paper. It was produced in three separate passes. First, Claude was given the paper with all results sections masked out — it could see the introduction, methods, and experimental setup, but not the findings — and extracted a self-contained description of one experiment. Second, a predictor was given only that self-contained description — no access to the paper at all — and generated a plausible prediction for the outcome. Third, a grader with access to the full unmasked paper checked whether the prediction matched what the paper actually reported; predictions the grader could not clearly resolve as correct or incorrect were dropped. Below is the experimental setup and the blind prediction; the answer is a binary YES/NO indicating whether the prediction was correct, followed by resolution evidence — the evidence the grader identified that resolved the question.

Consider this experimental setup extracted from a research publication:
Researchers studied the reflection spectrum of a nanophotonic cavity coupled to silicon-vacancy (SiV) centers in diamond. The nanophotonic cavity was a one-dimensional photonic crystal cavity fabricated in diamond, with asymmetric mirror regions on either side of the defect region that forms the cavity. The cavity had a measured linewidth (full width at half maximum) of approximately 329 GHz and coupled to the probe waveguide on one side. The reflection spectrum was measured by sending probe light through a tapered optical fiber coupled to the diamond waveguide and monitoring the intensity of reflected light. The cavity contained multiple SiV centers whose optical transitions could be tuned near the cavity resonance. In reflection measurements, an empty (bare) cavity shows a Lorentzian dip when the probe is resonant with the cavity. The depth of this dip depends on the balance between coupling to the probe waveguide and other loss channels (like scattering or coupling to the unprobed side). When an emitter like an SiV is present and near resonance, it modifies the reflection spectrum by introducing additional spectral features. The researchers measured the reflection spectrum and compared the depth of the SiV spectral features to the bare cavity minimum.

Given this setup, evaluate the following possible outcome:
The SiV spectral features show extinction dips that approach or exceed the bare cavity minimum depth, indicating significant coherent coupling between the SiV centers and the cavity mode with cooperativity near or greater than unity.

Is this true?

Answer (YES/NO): YES